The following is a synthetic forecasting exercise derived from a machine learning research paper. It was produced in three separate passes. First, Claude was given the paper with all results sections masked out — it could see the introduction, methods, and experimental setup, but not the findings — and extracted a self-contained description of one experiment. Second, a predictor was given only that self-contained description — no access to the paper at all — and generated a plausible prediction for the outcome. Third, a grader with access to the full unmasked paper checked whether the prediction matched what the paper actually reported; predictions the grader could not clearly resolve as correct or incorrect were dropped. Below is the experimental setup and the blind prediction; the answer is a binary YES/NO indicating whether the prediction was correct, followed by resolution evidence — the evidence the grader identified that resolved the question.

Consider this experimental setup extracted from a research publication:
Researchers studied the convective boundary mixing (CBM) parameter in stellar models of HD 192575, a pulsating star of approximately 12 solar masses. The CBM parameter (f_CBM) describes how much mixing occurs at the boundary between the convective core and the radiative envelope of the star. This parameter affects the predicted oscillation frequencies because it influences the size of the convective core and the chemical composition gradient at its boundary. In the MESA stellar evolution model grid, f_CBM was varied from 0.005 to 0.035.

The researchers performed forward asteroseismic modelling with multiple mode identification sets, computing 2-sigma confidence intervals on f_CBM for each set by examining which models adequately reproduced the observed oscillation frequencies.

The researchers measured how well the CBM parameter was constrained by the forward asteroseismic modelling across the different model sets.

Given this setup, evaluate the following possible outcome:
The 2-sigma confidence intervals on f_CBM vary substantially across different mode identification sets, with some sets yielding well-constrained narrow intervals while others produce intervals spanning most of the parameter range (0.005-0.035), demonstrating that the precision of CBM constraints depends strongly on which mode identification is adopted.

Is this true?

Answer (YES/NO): NO